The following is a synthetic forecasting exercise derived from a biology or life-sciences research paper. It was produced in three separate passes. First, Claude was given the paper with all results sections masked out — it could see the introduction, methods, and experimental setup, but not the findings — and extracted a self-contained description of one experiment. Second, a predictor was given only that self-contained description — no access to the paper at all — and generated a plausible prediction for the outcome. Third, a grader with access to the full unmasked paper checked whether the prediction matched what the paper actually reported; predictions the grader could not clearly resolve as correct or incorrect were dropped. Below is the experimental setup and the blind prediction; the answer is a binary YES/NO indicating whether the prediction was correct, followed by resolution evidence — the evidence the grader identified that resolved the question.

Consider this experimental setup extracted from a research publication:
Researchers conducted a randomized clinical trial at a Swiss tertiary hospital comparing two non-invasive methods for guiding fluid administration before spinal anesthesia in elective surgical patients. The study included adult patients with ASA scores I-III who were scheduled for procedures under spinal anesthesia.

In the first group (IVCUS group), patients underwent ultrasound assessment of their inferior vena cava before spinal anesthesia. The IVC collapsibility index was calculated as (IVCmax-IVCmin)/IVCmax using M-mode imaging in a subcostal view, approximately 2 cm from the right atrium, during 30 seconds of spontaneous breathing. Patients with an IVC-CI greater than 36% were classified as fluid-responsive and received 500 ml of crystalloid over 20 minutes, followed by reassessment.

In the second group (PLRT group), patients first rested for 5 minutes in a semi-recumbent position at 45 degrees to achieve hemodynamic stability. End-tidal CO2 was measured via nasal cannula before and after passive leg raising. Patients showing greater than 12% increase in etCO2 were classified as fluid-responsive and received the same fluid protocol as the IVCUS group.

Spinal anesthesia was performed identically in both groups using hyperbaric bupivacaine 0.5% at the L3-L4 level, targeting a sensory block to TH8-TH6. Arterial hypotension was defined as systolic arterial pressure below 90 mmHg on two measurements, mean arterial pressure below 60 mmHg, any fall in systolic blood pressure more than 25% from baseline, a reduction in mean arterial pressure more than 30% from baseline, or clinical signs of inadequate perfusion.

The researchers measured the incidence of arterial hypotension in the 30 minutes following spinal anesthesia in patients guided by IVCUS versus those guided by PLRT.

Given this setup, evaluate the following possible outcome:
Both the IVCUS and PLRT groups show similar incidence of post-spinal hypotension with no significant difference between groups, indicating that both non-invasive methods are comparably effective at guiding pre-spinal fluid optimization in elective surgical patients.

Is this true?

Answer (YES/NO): NO